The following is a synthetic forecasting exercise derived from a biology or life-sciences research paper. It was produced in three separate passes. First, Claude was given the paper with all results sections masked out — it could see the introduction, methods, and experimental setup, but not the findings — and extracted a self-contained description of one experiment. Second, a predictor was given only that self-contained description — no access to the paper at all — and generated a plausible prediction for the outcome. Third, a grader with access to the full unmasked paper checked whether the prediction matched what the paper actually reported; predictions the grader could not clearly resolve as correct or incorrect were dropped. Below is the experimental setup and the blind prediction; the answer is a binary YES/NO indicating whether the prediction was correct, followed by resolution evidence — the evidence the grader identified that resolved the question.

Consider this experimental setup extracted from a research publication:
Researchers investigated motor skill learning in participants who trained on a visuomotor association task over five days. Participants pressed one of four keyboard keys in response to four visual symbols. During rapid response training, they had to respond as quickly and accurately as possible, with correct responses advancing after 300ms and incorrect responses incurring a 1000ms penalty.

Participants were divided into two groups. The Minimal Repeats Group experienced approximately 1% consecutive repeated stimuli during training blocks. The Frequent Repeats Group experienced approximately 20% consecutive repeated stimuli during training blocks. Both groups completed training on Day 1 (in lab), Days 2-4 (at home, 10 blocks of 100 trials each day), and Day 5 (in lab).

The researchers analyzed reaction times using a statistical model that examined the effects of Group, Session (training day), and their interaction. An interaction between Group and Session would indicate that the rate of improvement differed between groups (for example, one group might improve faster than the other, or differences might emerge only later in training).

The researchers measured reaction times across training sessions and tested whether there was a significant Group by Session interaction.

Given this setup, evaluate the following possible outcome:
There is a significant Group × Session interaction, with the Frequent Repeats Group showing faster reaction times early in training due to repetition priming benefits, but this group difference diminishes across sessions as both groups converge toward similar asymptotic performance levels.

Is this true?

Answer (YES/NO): NO